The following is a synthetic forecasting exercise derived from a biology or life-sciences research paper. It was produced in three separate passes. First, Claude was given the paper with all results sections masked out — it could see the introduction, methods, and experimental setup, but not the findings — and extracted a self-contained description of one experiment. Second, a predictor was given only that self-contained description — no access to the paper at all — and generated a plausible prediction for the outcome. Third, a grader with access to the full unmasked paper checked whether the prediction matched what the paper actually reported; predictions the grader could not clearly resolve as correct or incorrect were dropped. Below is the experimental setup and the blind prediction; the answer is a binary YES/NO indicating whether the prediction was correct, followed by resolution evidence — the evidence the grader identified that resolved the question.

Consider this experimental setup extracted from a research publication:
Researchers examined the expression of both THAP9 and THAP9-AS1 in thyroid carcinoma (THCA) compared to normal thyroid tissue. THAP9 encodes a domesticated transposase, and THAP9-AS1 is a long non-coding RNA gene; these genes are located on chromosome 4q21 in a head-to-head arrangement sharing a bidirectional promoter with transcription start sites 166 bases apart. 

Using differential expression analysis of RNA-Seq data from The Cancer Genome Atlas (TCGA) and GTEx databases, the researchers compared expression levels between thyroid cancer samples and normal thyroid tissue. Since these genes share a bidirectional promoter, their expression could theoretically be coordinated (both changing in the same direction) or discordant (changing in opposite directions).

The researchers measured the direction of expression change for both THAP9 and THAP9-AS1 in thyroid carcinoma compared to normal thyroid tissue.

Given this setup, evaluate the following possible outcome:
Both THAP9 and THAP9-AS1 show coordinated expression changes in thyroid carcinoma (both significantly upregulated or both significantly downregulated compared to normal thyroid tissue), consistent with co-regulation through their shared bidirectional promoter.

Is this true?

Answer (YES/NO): YES